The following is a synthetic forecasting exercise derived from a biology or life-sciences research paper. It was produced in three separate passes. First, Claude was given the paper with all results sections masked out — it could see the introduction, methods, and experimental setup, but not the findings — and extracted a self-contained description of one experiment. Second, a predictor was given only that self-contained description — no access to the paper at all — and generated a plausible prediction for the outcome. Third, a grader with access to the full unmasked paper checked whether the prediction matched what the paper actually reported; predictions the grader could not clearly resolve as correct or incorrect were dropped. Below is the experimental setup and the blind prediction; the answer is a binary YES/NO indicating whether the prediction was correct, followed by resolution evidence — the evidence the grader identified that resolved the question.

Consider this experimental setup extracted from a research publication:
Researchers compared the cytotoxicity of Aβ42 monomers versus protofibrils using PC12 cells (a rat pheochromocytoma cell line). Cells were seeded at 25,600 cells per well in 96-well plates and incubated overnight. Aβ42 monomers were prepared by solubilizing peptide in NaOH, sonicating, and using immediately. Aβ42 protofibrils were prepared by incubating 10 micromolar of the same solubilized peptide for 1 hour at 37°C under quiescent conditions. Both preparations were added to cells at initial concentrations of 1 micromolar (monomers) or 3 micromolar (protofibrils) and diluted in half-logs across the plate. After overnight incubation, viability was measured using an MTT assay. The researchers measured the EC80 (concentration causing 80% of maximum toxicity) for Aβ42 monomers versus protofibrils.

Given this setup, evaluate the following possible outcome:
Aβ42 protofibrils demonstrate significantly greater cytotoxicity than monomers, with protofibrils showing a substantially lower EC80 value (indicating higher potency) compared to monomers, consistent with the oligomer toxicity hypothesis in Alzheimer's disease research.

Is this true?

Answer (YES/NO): YES